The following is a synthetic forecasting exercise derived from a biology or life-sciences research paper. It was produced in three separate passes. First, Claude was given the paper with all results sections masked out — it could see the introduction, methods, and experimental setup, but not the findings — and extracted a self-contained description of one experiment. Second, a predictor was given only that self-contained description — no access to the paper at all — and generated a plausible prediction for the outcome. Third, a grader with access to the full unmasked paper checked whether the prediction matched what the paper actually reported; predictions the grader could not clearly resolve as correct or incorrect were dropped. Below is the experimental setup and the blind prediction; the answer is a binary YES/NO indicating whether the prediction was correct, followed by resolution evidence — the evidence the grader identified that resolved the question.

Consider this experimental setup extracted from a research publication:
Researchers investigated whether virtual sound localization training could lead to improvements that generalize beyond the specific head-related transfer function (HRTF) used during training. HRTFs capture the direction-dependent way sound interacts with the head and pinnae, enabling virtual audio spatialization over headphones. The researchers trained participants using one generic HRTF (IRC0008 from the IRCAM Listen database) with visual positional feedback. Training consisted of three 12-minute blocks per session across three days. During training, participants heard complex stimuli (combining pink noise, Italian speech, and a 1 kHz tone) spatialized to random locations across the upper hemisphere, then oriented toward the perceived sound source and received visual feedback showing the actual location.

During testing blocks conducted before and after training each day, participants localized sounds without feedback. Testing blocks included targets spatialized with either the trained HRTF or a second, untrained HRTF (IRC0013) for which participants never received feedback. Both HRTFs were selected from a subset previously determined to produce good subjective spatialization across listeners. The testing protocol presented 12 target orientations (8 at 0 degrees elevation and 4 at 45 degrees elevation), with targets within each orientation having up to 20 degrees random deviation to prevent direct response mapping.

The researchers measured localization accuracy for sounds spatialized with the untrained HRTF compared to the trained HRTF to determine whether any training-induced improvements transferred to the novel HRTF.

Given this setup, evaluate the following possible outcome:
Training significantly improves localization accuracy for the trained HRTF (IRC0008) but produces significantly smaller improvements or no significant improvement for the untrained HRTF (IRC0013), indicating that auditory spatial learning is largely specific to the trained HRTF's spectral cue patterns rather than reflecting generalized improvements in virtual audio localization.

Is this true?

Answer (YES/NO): NO